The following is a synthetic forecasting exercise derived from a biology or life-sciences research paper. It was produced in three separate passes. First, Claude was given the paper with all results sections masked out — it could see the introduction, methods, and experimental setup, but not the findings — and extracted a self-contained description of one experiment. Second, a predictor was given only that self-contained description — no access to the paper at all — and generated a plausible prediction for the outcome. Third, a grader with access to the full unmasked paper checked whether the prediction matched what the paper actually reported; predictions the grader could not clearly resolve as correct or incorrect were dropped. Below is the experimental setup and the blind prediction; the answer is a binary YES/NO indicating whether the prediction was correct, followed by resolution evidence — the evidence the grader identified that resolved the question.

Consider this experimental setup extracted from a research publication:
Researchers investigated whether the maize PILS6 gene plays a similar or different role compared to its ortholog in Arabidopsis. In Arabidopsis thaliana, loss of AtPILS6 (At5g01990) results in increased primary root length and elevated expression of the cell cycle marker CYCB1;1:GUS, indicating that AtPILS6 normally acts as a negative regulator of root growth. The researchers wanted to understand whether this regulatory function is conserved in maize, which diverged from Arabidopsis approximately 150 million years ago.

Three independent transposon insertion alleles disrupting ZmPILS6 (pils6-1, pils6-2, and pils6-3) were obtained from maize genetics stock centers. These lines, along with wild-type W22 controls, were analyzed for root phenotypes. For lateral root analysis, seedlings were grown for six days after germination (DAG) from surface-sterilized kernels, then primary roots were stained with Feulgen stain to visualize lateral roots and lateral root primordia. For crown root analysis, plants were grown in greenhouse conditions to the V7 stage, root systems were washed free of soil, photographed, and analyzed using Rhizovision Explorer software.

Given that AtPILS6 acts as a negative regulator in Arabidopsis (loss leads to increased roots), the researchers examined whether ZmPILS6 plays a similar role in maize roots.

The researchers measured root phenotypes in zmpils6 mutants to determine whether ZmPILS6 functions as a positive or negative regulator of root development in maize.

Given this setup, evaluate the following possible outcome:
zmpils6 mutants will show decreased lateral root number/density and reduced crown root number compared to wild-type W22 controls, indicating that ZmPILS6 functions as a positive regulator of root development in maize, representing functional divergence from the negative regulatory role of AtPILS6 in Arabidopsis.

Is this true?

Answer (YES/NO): YES